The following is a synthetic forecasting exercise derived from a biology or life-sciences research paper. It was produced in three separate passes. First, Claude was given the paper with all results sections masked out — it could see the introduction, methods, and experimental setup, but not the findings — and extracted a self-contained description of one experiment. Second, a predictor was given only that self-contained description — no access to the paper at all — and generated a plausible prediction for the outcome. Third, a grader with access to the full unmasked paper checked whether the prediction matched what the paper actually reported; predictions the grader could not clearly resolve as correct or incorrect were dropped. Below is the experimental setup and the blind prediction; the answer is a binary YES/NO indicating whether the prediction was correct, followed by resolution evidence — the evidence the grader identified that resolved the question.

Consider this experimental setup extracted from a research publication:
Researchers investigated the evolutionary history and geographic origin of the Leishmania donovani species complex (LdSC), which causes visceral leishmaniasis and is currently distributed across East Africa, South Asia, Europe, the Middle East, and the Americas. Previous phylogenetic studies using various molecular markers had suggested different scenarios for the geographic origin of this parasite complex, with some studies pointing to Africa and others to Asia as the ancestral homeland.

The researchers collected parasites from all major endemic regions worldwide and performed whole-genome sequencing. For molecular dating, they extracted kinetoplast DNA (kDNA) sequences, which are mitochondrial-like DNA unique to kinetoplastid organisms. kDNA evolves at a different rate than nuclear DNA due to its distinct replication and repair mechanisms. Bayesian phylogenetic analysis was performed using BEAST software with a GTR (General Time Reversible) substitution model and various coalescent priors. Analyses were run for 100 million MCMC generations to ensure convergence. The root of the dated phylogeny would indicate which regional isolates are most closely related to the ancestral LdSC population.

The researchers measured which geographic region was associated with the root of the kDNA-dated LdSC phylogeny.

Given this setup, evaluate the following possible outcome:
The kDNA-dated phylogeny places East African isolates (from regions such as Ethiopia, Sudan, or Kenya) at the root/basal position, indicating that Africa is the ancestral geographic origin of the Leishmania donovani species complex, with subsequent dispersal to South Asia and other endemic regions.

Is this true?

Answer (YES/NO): YES